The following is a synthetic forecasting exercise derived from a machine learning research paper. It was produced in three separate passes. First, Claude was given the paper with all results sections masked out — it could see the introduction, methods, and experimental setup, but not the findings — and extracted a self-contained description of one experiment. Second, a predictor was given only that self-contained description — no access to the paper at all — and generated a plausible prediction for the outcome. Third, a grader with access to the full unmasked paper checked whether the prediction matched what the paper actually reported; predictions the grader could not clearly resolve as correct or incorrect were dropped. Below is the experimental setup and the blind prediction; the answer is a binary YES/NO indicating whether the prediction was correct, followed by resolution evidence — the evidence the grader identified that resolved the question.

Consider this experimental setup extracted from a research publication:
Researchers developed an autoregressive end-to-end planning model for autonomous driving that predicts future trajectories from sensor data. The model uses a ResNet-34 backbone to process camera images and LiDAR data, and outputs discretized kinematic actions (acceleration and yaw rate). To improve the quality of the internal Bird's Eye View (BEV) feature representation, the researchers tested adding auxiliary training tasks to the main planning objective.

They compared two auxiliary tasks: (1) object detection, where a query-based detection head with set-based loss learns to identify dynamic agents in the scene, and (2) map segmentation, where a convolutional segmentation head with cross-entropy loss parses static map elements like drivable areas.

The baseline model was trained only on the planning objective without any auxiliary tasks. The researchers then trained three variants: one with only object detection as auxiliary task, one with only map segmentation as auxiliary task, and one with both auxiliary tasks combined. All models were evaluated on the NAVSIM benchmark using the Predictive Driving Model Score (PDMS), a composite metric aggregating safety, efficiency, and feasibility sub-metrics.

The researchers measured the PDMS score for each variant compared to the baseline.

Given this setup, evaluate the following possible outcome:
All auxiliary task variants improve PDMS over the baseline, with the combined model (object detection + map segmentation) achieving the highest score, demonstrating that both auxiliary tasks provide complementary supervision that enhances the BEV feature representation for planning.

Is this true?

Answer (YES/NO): NO